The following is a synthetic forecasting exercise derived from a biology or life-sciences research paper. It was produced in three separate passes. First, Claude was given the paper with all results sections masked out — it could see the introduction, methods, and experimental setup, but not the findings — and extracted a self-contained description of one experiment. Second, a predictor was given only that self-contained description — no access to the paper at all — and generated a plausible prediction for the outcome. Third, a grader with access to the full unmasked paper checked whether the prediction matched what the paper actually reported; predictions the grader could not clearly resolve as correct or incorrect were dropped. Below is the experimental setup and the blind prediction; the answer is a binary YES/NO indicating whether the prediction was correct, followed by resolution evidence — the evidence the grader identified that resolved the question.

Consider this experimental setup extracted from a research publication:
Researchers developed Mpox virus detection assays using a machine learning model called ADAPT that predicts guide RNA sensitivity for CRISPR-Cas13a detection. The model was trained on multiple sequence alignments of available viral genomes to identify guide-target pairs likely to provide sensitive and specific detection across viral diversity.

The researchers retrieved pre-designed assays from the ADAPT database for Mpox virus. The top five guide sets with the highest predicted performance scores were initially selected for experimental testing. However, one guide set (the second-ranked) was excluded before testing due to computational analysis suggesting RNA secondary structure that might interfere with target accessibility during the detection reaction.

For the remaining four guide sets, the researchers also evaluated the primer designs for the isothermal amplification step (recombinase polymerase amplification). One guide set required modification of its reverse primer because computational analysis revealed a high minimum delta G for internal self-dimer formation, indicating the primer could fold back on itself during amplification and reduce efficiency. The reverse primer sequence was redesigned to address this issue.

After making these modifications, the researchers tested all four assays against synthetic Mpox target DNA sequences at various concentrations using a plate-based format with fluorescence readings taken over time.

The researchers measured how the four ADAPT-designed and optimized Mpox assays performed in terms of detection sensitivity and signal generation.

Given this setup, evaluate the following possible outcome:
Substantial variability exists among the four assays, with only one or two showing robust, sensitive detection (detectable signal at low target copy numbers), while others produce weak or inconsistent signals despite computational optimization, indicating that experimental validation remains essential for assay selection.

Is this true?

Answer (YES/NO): NO